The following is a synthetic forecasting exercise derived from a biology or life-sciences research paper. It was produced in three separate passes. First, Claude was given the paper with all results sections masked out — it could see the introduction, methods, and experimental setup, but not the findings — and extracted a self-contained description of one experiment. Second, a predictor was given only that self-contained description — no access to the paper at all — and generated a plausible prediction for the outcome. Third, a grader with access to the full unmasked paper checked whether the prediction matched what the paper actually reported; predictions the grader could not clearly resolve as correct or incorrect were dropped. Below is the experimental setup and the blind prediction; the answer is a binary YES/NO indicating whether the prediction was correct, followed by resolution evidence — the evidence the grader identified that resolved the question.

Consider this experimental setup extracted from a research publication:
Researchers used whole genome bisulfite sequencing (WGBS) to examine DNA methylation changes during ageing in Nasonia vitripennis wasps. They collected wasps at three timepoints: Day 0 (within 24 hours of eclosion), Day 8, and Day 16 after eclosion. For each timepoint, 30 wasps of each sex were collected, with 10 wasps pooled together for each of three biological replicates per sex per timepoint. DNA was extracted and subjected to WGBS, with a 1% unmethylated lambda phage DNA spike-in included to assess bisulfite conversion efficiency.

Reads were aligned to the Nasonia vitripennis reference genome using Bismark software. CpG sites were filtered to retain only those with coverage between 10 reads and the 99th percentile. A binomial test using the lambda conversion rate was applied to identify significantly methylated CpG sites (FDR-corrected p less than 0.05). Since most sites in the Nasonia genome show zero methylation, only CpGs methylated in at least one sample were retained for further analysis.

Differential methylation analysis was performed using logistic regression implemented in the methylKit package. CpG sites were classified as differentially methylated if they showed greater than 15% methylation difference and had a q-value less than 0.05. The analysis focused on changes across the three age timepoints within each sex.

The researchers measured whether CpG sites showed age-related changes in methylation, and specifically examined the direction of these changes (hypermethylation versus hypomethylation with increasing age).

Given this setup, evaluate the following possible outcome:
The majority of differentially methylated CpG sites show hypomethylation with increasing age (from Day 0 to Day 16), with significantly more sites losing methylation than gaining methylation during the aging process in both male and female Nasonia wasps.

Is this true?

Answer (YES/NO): NO